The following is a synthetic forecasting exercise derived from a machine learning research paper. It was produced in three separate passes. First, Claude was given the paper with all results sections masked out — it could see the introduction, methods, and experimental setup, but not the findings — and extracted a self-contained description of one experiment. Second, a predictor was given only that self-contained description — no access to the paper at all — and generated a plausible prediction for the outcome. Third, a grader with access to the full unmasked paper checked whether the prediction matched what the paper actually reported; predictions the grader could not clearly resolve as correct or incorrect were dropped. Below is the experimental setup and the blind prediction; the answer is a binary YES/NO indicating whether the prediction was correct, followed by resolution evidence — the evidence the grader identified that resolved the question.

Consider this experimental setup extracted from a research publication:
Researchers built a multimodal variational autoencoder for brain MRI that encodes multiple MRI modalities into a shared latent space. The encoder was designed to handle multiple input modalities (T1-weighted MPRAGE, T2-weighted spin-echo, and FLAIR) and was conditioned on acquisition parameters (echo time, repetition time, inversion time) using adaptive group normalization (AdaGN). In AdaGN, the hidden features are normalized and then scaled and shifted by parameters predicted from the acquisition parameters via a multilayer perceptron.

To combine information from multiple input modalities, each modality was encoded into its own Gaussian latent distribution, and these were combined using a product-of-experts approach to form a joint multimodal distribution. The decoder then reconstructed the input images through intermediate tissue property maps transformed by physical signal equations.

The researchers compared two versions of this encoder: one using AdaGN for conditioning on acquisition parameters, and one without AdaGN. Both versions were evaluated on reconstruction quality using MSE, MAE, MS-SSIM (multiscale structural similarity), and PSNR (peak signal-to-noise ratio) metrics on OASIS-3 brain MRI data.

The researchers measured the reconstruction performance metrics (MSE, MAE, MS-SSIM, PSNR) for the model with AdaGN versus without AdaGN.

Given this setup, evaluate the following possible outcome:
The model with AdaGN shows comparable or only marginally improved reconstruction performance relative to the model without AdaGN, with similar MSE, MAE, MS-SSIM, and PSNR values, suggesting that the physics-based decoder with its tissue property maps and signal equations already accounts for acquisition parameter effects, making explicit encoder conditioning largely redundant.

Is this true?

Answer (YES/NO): NO